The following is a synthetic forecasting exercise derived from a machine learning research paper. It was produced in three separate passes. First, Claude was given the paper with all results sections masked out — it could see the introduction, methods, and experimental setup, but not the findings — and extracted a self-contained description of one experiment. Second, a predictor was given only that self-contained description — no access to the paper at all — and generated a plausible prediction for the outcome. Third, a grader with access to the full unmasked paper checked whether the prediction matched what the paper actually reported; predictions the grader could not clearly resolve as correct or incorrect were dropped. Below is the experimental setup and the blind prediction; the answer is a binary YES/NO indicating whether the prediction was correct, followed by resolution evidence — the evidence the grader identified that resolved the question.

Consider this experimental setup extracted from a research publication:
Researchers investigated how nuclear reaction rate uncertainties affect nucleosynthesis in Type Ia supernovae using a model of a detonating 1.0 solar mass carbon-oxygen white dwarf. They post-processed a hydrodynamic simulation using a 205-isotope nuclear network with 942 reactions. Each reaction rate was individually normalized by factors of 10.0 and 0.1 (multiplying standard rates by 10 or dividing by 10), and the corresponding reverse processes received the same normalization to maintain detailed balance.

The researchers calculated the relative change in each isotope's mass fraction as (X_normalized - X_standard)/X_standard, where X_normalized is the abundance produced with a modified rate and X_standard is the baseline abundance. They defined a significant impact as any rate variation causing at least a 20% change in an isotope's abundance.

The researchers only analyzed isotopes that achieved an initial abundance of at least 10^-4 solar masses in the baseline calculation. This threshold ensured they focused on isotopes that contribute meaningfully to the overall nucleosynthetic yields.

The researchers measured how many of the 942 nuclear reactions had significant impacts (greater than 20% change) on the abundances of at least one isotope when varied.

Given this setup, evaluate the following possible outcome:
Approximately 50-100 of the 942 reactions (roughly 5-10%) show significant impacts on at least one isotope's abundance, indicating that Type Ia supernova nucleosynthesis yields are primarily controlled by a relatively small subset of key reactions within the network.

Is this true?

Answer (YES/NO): YES